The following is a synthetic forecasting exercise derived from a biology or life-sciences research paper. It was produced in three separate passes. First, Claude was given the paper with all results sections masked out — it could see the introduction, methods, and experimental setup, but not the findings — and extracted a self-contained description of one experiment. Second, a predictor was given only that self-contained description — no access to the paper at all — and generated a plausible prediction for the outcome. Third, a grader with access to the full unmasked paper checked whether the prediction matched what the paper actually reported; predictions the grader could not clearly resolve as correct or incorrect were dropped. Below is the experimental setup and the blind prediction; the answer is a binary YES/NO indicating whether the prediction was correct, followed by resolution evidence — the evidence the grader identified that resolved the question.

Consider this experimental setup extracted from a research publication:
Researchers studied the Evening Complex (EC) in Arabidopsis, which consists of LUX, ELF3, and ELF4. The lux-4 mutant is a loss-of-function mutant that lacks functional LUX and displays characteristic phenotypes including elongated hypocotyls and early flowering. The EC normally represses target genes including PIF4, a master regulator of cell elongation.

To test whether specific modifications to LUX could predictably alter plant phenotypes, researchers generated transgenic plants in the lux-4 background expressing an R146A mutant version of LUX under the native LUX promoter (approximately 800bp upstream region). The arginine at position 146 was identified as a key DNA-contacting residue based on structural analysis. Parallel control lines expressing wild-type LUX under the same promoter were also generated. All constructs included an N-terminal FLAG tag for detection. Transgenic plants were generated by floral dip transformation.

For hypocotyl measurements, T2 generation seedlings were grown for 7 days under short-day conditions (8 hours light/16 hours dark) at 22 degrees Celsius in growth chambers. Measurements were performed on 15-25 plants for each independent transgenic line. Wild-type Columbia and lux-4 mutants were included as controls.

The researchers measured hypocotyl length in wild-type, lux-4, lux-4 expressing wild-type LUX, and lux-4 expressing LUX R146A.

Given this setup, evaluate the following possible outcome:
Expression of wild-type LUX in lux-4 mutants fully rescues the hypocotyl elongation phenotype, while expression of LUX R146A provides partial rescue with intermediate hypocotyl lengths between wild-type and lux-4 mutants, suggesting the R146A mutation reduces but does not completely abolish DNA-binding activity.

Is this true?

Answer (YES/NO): YES